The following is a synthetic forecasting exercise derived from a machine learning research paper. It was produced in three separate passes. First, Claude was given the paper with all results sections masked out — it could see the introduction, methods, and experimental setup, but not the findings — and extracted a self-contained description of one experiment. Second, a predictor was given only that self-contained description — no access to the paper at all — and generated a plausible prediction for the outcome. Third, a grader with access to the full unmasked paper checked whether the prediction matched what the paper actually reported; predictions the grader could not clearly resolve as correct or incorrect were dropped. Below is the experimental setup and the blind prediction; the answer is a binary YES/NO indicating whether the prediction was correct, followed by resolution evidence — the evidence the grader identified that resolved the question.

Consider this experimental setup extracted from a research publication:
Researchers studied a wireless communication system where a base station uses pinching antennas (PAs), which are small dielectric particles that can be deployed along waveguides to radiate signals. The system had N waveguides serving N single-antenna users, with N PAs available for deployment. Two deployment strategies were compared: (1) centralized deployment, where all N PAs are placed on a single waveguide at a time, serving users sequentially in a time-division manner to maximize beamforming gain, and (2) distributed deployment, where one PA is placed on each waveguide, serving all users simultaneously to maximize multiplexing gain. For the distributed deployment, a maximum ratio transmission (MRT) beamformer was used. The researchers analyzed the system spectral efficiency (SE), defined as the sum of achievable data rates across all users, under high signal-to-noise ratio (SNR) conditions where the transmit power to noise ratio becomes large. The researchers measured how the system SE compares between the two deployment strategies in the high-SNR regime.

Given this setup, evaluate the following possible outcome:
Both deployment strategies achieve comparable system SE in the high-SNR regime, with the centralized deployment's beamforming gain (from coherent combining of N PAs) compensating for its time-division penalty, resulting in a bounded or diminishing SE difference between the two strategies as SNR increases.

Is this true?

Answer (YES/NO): NO